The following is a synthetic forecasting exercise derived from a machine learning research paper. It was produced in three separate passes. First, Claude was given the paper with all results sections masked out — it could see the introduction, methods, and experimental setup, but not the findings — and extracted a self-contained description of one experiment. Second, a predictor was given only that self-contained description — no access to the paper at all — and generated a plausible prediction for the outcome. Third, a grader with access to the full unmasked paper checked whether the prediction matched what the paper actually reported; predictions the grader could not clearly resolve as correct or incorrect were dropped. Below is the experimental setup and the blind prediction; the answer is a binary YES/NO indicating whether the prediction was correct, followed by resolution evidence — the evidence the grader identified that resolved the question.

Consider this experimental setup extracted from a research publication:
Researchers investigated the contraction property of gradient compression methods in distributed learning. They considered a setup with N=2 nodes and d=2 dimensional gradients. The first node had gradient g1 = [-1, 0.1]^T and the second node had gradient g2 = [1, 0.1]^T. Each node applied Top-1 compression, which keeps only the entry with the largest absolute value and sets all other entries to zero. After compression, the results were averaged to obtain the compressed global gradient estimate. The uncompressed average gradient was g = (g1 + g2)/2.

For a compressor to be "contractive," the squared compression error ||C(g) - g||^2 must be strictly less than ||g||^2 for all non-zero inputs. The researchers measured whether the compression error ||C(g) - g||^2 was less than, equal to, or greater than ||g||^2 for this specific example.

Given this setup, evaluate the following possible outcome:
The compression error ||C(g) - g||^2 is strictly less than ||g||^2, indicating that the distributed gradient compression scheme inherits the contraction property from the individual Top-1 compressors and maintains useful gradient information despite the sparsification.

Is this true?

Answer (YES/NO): NO